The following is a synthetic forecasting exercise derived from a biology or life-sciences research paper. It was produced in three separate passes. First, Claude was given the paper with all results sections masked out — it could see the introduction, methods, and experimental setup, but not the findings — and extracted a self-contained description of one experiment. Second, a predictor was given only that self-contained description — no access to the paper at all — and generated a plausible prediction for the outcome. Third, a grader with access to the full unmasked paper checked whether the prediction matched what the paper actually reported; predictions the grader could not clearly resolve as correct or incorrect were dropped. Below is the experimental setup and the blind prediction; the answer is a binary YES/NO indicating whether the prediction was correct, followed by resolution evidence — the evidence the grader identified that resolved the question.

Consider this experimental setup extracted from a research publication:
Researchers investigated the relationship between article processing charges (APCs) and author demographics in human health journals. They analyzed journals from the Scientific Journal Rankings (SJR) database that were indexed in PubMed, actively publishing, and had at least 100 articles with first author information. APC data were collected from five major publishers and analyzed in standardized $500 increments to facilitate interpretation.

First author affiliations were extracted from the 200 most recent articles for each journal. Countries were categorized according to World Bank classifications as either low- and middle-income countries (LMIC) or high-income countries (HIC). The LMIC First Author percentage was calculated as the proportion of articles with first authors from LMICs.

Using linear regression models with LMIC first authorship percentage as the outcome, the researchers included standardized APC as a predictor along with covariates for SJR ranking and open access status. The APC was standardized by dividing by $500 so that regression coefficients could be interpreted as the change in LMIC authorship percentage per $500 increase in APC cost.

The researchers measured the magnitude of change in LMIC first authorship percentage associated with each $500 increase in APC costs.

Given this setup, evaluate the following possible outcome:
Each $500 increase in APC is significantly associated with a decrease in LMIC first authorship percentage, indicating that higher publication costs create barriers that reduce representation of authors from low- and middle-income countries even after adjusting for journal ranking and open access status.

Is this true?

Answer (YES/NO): YES